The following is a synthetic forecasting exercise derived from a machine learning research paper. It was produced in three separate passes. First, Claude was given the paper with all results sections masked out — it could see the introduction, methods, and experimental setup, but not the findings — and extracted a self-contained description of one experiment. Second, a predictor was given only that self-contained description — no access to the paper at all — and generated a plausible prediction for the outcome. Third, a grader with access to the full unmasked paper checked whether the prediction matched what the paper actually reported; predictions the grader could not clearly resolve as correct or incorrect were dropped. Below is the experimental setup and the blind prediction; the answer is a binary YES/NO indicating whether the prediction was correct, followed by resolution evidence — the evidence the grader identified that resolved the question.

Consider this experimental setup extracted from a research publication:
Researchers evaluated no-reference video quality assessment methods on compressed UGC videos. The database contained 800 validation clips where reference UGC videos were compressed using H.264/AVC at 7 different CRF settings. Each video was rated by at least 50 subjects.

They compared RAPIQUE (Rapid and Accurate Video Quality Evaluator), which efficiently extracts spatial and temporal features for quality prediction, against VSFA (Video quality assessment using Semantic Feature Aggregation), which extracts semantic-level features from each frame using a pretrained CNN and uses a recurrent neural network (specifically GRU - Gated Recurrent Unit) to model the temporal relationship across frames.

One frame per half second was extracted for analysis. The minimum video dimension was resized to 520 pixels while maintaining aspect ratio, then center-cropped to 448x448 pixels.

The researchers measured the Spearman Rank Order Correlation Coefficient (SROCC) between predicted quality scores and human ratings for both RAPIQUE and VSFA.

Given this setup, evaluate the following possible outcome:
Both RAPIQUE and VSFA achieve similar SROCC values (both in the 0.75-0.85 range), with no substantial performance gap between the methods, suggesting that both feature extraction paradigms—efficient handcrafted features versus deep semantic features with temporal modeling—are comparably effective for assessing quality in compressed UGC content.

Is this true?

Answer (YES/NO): NO